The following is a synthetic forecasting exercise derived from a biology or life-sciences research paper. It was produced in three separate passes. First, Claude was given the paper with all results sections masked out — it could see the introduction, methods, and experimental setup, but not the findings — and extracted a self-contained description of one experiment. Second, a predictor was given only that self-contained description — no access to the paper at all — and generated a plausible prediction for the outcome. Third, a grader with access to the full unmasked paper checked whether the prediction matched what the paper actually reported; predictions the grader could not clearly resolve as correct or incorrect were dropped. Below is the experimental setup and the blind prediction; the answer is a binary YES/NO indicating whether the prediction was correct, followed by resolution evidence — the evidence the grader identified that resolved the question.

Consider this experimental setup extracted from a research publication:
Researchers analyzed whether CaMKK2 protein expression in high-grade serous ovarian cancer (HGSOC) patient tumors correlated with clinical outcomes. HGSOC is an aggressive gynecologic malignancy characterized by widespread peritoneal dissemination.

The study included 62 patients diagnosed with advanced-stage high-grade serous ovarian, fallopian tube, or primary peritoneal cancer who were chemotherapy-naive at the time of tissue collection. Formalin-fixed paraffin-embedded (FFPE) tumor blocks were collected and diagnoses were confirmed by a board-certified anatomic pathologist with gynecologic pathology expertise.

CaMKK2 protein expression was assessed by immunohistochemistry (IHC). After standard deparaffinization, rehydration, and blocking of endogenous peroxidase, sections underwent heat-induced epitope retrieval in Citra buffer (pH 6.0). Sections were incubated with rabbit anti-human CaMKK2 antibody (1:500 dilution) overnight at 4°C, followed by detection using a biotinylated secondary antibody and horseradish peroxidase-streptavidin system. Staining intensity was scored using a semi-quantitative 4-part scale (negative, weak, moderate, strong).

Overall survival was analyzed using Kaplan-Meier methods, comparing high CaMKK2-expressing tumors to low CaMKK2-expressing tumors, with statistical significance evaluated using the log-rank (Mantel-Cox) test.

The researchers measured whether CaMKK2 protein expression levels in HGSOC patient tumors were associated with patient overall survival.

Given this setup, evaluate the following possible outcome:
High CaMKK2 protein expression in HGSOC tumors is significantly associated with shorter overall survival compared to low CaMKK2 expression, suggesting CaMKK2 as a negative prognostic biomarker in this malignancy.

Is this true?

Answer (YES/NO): YES